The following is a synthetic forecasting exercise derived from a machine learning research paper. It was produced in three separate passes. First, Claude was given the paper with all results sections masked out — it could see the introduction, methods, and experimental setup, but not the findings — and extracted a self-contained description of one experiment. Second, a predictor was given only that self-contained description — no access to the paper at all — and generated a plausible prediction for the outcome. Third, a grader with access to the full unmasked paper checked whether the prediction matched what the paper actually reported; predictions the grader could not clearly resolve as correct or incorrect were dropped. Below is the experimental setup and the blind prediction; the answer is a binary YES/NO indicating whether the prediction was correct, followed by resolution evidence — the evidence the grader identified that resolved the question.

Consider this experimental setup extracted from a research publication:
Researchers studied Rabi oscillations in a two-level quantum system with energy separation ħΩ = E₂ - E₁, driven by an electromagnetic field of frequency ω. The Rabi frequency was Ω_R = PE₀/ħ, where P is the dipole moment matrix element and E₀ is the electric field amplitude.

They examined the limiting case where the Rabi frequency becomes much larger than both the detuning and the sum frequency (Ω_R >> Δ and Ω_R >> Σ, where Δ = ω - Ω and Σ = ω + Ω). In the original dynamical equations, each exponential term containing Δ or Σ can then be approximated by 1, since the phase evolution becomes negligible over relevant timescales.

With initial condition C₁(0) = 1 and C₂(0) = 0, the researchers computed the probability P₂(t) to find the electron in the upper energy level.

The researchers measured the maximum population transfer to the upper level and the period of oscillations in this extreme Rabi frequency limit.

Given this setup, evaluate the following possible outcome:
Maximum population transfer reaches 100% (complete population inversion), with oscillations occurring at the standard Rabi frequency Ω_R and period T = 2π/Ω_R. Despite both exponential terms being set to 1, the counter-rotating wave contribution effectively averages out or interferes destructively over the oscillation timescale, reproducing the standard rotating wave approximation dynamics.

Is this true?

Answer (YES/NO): NO